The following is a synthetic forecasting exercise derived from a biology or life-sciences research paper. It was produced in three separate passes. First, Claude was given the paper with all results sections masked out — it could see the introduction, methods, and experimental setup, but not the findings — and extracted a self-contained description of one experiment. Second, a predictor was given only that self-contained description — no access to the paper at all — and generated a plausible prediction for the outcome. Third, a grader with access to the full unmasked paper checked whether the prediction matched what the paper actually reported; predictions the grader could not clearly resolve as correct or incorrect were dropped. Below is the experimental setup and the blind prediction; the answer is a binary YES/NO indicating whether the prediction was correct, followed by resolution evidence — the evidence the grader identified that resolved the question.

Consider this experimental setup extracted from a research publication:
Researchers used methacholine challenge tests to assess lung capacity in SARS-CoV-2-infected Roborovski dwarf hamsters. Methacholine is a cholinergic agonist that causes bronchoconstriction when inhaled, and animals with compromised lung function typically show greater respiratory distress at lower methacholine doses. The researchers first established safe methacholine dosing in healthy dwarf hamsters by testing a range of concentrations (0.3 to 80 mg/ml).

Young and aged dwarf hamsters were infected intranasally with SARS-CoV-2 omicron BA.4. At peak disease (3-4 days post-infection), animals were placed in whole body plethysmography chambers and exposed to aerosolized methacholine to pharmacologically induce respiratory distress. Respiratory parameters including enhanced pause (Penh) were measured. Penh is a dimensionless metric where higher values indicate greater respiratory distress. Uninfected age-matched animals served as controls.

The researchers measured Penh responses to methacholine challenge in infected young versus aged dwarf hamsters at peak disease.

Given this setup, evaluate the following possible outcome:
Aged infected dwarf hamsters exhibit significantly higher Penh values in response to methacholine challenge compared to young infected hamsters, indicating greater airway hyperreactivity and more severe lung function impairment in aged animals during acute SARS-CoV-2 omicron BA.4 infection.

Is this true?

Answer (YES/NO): NO